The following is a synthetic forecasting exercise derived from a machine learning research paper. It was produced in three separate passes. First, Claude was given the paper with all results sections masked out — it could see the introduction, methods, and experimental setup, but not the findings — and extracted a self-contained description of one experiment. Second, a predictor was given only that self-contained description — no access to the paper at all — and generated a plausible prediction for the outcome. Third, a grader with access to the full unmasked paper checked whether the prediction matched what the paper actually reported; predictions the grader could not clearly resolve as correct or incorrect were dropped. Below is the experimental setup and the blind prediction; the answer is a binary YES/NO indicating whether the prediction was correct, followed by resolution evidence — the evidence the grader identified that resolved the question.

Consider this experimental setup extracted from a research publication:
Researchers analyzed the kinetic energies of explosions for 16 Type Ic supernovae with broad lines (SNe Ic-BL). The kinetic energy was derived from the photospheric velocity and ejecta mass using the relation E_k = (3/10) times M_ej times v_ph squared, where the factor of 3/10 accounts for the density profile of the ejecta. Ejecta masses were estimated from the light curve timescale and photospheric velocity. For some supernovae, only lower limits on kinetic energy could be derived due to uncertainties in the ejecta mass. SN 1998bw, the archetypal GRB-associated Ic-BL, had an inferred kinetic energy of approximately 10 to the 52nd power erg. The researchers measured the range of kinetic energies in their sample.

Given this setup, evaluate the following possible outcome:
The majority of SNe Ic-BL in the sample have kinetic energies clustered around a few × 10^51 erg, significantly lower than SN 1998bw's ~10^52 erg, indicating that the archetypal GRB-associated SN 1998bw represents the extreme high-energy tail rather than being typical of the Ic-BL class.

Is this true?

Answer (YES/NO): YES